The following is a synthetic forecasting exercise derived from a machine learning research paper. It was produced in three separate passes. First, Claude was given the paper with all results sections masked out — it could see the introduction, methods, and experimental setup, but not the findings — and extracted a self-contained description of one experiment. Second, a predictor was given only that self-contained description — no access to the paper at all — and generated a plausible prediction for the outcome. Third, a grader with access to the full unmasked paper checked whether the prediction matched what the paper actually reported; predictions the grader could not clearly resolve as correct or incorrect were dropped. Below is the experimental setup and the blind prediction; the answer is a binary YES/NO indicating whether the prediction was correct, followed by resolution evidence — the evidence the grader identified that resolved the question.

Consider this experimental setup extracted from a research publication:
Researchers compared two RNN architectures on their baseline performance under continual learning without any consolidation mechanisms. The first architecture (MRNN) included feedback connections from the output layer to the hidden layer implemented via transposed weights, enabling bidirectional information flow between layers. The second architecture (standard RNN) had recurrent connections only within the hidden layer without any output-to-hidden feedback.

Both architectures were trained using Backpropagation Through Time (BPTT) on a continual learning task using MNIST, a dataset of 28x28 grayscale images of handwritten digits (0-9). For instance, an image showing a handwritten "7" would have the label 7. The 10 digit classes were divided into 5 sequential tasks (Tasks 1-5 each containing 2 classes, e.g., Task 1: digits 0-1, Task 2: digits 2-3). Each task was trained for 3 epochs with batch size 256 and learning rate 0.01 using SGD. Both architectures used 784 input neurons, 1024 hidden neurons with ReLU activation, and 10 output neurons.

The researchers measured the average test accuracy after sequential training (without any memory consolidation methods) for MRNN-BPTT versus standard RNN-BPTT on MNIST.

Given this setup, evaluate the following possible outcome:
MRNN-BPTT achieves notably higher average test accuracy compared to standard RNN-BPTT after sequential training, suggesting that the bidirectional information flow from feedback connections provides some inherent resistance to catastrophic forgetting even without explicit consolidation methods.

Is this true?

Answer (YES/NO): NO